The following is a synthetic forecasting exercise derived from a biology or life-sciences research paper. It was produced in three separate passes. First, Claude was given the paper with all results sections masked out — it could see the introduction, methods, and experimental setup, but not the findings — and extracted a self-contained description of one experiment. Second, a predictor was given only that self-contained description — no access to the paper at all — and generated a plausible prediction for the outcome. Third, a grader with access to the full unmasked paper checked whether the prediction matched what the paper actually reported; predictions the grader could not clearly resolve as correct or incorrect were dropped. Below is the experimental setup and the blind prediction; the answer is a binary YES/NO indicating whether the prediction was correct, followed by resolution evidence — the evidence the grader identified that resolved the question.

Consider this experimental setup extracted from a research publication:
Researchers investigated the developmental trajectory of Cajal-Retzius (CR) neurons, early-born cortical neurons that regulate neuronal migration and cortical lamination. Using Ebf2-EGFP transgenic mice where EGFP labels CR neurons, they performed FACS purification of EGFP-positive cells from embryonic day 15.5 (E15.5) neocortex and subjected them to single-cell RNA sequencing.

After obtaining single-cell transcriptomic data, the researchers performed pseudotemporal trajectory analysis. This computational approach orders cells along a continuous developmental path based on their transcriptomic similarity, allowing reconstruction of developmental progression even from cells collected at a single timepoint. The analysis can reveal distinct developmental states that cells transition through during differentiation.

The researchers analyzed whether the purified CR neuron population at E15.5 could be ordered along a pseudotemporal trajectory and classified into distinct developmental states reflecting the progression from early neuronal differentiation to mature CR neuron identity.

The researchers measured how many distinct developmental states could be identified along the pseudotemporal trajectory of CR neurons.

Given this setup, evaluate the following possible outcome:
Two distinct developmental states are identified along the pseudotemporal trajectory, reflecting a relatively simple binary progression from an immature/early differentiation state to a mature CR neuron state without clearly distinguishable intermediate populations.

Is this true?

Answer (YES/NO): NO